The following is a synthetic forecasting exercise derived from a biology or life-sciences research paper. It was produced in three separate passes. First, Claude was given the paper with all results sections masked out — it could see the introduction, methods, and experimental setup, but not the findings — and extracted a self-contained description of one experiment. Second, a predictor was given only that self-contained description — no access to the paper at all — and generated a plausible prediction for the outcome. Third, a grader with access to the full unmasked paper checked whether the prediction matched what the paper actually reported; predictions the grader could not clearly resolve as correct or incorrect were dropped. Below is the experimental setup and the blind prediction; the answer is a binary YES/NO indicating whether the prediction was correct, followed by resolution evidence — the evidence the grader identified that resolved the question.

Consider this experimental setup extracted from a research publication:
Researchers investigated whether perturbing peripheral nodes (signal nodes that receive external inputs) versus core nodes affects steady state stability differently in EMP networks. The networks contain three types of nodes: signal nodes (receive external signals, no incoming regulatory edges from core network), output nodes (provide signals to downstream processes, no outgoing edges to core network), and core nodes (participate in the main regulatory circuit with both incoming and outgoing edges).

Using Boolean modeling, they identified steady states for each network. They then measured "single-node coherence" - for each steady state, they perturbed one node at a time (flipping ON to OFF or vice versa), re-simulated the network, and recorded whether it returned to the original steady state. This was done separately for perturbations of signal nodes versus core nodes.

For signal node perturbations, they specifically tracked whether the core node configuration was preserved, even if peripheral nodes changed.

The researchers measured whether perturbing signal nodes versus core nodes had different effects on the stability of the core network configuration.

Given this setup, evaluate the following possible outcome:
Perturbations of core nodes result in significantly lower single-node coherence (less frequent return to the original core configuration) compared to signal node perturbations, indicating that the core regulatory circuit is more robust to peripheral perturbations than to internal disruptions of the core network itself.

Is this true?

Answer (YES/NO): NO